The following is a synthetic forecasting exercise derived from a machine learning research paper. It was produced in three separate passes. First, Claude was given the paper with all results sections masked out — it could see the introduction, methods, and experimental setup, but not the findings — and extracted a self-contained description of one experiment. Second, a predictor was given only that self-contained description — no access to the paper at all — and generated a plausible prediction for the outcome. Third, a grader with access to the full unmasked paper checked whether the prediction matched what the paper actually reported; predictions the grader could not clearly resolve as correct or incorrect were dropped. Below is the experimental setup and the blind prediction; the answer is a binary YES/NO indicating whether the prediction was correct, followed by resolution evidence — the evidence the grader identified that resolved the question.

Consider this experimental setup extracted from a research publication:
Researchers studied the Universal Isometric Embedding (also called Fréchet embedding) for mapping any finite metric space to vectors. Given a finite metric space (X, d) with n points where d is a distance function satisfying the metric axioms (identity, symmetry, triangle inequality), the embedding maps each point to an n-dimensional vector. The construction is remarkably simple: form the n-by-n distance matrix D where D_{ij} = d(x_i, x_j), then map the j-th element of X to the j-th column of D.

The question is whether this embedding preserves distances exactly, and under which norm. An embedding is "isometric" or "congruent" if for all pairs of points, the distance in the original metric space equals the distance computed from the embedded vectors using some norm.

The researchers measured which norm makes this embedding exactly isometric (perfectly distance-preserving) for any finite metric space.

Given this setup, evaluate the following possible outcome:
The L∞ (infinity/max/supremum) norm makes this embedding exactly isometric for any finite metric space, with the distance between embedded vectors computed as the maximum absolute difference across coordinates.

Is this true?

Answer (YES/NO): YES